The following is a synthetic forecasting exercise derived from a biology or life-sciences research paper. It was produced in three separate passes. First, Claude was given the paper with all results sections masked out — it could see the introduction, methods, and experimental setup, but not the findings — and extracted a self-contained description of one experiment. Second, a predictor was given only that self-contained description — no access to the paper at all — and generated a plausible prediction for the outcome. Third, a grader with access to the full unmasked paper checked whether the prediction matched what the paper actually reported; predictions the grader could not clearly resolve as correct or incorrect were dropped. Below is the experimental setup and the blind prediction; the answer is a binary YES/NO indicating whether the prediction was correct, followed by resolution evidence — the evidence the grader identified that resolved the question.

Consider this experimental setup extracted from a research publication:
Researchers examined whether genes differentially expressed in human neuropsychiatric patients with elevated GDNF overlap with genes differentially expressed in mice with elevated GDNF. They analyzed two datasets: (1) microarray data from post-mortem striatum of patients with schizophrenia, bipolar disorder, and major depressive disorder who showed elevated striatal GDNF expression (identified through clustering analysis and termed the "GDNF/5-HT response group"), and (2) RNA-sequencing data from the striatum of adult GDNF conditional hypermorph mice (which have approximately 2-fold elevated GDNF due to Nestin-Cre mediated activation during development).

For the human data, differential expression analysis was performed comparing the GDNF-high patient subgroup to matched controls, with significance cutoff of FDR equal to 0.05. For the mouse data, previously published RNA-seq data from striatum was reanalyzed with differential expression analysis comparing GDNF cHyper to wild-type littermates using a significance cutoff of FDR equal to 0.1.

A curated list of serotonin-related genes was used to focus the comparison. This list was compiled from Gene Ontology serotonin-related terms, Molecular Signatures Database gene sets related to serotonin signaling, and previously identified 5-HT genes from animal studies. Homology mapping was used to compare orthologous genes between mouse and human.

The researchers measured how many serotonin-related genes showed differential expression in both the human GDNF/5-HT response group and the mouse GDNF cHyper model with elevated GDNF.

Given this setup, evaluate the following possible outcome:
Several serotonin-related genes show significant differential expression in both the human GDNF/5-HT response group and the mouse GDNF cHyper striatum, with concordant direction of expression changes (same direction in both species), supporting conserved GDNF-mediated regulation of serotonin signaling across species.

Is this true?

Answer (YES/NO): YES